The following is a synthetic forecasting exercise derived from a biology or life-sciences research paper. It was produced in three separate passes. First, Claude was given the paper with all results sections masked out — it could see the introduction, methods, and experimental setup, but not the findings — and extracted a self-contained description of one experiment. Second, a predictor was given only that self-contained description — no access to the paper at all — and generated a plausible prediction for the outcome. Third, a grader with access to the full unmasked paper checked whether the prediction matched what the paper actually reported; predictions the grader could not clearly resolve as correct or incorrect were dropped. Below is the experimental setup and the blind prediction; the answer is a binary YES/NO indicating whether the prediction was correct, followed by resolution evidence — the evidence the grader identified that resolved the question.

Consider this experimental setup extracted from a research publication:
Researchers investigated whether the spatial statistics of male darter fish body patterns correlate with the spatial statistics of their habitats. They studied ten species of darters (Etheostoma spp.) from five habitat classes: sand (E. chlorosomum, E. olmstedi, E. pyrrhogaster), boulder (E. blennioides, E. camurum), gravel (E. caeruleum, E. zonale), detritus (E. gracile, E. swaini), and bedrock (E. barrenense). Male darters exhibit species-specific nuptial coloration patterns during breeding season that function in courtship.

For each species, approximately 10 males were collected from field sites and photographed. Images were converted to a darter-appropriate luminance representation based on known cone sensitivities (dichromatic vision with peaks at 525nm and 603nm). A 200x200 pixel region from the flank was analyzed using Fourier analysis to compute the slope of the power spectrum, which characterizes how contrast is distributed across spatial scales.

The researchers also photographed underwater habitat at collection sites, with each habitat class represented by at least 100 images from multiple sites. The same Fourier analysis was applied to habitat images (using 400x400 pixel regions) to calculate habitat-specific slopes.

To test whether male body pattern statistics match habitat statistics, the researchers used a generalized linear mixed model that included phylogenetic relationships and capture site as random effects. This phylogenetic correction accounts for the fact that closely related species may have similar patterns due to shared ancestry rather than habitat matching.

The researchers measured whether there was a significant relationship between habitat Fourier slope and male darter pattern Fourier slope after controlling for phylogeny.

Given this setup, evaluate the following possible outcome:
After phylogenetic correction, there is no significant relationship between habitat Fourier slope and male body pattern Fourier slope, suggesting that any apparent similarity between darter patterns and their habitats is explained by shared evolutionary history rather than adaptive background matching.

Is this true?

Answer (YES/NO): NO